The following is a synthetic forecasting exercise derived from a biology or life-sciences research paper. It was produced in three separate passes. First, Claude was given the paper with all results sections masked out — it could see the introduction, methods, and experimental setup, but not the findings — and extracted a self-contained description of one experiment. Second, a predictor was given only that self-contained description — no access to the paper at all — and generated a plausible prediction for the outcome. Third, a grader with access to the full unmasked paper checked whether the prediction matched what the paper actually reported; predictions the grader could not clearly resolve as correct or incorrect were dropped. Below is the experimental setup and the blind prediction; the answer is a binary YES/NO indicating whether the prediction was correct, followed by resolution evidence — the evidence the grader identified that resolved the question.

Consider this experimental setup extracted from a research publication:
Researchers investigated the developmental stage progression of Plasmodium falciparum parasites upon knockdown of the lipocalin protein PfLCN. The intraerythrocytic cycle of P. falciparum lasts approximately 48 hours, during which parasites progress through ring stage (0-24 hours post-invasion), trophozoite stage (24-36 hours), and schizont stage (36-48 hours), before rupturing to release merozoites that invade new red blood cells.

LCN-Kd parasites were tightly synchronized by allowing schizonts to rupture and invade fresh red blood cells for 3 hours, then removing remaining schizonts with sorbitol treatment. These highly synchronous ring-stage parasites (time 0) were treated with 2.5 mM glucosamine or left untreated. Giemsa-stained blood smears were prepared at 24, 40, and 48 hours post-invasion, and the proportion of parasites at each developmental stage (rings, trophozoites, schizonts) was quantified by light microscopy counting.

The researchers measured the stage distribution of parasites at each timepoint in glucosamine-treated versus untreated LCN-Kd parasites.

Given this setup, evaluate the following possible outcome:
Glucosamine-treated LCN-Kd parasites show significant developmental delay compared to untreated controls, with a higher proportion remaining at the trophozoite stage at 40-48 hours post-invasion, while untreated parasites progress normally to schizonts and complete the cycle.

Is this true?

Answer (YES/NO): NO